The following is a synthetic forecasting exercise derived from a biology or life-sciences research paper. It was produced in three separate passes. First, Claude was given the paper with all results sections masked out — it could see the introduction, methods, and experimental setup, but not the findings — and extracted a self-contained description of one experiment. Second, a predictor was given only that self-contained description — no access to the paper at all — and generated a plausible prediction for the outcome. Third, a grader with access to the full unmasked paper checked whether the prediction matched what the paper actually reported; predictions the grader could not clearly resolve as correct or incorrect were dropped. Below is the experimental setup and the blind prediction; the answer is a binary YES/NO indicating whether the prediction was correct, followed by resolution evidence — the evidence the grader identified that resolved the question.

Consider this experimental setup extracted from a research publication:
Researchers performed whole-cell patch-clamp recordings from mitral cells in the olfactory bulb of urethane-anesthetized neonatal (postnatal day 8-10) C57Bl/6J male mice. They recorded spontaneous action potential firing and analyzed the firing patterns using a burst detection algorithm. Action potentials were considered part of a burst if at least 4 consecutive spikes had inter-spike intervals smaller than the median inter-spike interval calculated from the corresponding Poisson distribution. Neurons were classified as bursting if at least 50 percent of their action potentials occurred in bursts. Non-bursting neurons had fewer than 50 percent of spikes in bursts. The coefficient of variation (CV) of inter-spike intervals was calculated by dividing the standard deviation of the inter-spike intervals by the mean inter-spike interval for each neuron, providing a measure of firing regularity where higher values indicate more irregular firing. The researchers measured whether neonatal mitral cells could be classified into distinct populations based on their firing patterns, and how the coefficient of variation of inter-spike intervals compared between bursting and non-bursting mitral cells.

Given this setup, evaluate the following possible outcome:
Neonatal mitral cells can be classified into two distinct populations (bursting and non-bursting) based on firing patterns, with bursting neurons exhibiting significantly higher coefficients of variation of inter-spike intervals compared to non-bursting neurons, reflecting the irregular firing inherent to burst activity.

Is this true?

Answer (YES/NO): YES